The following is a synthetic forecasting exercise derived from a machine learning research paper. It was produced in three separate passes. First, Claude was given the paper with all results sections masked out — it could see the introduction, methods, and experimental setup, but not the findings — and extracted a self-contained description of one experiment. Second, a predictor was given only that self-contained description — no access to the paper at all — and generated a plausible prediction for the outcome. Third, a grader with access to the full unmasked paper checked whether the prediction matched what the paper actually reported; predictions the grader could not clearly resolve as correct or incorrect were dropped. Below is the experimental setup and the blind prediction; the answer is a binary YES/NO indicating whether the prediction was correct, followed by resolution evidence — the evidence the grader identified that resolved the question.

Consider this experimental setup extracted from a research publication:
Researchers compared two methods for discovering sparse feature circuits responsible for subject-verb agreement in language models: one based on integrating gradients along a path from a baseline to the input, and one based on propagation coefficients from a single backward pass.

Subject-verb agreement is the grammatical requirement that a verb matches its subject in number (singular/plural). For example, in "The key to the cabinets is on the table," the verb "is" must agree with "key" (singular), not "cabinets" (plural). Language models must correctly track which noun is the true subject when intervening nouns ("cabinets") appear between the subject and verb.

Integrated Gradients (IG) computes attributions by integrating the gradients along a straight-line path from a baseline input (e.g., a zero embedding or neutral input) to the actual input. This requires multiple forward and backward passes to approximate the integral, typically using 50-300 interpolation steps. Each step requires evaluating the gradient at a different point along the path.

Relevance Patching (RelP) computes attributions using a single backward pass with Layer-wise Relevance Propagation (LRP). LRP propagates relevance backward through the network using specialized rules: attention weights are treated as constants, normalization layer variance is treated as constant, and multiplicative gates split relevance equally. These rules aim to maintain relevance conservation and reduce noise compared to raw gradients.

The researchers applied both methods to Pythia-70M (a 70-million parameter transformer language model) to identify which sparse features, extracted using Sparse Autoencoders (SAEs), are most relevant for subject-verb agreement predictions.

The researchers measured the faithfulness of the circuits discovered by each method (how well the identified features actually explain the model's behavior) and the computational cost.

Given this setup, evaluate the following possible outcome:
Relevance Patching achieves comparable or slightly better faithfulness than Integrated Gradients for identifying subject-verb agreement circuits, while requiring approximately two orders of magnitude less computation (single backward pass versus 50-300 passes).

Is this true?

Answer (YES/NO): NO